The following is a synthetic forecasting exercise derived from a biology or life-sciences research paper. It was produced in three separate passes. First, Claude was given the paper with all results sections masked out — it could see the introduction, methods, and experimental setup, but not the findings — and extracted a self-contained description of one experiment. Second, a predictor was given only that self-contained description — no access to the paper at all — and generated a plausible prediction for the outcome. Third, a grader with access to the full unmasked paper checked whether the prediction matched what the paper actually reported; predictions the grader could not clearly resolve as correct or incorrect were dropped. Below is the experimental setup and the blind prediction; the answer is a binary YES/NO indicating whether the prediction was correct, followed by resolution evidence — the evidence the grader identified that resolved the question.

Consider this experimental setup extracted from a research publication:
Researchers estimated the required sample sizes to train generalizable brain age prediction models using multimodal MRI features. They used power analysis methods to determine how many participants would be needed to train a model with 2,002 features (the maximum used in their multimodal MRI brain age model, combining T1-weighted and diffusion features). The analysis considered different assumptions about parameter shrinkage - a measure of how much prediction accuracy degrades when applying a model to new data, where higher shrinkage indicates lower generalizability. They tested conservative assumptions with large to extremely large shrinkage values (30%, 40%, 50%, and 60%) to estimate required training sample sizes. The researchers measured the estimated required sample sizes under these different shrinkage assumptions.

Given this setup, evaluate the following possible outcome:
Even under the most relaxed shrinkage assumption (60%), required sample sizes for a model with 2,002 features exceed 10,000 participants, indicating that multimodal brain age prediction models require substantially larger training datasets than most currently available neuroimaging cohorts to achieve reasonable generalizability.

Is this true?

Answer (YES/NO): YES